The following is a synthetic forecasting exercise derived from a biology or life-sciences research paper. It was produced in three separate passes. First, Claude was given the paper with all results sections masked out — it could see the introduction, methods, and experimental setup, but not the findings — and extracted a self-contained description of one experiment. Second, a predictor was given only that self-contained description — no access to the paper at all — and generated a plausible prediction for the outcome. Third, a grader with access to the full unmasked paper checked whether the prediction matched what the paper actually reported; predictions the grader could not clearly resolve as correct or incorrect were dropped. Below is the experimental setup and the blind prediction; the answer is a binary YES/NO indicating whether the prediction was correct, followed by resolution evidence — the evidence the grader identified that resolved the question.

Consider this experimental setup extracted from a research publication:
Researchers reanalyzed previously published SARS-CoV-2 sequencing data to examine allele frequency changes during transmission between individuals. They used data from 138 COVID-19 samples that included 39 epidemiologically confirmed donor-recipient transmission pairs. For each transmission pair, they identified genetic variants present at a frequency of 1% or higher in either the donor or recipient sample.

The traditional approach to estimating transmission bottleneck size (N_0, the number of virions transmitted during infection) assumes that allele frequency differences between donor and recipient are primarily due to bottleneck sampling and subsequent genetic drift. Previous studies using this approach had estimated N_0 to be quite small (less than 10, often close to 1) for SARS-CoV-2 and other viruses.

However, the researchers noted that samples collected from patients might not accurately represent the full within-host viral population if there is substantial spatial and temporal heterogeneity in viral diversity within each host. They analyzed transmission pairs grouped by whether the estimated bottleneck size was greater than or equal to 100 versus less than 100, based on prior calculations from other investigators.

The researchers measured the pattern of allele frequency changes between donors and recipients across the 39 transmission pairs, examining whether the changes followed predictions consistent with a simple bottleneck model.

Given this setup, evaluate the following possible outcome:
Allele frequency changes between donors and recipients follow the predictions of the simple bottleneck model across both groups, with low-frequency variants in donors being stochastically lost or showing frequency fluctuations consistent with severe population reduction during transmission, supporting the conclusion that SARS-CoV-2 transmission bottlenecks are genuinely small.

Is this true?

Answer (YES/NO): NO